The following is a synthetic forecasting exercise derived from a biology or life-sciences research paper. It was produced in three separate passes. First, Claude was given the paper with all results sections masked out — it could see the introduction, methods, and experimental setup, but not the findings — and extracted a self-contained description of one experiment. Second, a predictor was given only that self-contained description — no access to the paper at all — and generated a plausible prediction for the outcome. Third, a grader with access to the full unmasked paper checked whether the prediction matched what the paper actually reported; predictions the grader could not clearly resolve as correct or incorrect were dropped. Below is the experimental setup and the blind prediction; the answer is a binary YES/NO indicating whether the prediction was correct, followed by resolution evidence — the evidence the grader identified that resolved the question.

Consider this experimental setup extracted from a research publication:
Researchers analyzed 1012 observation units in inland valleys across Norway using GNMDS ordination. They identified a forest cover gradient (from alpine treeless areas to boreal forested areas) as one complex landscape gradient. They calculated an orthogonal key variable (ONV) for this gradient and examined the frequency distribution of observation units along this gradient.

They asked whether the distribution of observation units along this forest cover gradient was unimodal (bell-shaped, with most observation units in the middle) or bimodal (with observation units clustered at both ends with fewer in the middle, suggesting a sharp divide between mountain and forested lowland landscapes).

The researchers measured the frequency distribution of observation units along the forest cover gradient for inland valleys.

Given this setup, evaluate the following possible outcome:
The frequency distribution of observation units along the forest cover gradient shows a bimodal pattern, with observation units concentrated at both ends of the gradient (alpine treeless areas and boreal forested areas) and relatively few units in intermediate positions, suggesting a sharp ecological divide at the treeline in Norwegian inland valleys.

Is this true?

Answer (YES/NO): YES